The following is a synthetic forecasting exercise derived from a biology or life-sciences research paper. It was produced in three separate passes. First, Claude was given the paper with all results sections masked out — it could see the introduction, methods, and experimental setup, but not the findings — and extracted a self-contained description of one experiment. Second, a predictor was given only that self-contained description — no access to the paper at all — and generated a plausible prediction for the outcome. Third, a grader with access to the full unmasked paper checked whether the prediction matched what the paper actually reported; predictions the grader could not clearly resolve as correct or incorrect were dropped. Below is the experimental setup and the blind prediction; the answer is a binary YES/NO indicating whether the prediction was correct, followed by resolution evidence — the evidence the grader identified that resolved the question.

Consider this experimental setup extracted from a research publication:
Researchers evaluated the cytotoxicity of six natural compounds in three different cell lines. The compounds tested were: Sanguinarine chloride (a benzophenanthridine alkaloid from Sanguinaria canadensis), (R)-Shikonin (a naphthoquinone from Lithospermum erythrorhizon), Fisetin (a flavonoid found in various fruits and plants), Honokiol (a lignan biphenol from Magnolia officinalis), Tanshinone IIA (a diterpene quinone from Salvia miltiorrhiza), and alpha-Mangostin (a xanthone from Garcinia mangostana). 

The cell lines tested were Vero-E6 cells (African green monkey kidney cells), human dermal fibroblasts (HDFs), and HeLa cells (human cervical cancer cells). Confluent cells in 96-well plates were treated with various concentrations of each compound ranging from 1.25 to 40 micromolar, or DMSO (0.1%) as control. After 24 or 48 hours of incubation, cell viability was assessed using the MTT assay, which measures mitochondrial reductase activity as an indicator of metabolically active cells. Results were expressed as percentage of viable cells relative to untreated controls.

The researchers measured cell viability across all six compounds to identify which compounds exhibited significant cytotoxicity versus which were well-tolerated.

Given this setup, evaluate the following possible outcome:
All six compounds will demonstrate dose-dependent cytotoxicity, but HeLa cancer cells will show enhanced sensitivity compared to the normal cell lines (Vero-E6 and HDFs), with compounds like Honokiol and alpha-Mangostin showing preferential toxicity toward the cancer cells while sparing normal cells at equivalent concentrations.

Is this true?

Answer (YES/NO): NO